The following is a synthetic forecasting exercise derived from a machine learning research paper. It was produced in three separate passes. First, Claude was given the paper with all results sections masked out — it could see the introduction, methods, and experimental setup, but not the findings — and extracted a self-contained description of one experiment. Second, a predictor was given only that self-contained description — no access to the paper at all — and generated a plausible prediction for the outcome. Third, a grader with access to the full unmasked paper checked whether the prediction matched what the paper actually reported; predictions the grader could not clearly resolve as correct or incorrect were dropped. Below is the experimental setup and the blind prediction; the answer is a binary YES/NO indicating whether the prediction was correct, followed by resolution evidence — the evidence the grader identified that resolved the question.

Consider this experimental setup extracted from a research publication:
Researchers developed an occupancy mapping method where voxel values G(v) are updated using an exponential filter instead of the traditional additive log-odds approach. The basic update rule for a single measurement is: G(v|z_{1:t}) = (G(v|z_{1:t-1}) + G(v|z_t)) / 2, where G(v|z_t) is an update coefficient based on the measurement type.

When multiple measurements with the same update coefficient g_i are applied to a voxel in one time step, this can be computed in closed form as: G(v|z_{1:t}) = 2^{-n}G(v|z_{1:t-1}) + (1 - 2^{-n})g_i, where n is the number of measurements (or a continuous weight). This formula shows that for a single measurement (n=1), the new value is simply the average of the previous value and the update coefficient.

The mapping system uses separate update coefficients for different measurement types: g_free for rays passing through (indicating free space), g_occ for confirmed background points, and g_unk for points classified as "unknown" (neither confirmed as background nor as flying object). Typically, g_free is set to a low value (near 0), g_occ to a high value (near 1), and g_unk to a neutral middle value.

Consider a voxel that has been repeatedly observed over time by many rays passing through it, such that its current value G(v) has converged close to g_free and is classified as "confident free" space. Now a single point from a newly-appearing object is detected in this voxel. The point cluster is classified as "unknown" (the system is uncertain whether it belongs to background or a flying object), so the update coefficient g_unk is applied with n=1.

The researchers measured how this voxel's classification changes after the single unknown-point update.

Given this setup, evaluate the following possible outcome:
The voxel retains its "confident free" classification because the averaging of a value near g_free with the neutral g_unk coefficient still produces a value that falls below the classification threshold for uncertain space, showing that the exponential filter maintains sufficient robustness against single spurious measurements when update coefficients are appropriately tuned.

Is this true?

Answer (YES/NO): YES